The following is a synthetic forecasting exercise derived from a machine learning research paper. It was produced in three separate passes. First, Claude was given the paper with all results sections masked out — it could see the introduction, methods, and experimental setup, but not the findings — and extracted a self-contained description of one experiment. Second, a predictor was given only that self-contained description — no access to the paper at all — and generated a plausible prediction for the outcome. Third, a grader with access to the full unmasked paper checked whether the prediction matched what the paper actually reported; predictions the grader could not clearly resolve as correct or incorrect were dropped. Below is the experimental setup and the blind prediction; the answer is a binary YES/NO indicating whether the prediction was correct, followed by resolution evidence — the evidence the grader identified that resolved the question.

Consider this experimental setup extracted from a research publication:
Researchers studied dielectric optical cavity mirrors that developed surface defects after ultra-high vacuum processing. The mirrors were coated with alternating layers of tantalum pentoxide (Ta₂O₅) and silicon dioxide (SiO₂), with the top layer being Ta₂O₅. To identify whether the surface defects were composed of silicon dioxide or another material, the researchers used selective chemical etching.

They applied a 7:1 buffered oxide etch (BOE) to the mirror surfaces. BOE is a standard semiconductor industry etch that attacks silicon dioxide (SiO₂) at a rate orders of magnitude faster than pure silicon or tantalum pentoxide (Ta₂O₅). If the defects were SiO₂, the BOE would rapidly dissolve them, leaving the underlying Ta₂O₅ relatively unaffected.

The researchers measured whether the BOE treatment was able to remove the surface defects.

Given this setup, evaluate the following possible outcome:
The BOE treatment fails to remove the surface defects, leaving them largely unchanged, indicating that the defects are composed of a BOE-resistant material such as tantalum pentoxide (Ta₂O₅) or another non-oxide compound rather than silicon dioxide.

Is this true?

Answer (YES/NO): YES